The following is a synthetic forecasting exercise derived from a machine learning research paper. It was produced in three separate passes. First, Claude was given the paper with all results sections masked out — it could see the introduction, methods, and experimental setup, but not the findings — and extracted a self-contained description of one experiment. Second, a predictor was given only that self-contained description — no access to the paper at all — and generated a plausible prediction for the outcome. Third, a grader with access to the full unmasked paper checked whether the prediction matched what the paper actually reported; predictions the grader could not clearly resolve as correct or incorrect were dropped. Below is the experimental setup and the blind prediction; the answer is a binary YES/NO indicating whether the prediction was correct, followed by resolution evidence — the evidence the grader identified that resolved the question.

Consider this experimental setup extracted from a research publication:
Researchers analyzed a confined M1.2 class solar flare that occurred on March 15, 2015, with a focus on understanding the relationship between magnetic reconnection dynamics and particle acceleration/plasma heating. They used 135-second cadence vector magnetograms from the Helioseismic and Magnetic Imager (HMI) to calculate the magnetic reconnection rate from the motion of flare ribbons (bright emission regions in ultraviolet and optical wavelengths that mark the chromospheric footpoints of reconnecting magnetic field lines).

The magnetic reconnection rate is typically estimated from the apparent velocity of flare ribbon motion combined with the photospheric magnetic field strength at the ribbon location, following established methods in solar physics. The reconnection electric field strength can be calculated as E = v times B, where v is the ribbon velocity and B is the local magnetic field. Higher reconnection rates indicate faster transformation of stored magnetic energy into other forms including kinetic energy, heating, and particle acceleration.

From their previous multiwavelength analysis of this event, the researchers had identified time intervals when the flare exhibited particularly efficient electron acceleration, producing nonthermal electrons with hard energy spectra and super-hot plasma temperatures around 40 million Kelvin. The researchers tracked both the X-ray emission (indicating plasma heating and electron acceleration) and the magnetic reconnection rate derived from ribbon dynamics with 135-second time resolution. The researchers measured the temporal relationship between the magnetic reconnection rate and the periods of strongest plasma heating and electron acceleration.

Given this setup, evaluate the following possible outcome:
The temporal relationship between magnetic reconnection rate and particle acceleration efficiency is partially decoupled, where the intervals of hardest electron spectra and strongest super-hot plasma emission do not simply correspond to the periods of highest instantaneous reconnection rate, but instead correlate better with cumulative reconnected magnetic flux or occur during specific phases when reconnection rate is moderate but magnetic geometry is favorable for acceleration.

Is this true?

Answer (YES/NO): NO